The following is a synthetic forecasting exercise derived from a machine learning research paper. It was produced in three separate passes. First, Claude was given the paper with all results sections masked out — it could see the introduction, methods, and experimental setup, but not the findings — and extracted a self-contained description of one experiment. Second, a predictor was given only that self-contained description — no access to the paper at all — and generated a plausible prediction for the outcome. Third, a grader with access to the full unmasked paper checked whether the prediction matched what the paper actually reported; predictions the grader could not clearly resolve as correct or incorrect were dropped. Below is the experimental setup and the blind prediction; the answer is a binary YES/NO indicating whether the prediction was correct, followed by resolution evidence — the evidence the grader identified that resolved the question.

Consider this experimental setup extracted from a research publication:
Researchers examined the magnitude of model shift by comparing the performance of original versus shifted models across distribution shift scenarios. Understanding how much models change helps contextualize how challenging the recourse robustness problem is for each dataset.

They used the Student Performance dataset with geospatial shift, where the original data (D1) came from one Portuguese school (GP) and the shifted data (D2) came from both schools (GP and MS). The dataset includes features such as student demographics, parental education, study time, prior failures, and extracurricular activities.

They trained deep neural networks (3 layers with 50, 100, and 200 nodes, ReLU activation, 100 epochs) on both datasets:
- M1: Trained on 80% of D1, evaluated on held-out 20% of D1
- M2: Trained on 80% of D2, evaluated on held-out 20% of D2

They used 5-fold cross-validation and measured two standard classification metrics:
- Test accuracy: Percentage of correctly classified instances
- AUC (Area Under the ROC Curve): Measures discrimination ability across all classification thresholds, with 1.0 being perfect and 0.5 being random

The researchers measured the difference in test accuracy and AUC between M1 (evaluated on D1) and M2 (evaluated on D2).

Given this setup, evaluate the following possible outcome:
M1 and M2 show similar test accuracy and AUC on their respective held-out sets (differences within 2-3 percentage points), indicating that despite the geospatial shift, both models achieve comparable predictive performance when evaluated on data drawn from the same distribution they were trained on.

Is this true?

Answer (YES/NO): NO